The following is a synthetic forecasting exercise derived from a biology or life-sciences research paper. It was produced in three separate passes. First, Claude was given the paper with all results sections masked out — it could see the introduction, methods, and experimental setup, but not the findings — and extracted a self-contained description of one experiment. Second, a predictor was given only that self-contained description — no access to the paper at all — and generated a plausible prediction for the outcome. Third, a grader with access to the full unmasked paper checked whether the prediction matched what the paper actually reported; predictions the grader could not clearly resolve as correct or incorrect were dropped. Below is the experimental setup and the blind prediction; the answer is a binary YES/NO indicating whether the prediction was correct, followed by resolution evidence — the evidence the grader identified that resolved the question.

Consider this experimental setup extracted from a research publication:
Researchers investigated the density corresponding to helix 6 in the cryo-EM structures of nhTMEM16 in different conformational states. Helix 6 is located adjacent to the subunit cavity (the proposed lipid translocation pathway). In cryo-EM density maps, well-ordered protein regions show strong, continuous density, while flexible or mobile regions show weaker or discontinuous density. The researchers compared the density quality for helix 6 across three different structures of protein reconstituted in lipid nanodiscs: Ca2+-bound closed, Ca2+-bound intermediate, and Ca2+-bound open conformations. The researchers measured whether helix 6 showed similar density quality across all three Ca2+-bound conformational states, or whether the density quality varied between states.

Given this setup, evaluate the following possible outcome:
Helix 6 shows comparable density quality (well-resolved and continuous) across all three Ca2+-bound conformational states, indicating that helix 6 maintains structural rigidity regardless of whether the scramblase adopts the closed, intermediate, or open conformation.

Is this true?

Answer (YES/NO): YES